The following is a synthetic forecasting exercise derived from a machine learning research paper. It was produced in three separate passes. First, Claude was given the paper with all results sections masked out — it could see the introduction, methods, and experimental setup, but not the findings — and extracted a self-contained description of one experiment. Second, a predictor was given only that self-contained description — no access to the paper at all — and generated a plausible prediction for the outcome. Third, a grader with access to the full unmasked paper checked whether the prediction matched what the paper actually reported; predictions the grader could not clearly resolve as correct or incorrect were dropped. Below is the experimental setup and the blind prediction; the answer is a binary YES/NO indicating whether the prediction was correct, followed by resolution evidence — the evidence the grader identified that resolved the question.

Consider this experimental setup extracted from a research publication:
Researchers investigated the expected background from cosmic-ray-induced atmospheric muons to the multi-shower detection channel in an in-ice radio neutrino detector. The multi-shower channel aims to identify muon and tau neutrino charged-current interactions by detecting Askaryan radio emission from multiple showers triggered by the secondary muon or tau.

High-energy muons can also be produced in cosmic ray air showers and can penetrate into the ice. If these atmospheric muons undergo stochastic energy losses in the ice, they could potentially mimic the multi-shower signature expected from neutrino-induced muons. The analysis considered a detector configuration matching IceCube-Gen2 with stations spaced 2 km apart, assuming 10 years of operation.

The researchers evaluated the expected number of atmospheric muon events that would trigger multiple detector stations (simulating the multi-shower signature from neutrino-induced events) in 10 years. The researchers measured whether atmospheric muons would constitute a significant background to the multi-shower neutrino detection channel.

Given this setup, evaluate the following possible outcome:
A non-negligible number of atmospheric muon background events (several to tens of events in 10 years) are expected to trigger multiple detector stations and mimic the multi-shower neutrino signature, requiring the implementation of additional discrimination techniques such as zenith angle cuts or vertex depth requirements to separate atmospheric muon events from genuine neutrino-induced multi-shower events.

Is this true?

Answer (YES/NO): NO